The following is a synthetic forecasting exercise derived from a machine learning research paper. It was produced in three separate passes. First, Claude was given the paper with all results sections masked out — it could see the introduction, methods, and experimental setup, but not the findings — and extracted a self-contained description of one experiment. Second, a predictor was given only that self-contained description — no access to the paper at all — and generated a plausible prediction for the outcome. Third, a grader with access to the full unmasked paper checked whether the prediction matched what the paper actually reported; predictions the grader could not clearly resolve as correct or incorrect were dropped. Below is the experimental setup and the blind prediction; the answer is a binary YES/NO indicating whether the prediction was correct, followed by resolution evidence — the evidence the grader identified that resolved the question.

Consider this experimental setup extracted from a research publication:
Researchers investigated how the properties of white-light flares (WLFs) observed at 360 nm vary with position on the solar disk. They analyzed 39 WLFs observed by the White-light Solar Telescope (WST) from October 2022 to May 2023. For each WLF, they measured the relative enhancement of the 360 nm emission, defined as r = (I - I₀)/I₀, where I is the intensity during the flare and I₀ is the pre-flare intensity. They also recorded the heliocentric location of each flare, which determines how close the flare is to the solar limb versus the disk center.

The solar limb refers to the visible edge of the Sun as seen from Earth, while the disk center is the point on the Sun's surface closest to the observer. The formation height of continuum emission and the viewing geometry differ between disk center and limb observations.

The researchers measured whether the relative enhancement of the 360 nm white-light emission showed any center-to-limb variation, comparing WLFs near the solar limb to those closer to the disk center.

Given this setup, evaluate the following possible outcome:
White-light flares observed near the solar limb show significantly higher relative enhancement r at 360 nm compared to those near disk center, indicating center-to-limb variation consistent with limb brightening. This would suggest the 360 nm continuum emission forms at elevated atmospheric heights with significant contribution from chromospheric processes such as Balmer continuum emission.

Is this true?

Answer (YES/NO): YES